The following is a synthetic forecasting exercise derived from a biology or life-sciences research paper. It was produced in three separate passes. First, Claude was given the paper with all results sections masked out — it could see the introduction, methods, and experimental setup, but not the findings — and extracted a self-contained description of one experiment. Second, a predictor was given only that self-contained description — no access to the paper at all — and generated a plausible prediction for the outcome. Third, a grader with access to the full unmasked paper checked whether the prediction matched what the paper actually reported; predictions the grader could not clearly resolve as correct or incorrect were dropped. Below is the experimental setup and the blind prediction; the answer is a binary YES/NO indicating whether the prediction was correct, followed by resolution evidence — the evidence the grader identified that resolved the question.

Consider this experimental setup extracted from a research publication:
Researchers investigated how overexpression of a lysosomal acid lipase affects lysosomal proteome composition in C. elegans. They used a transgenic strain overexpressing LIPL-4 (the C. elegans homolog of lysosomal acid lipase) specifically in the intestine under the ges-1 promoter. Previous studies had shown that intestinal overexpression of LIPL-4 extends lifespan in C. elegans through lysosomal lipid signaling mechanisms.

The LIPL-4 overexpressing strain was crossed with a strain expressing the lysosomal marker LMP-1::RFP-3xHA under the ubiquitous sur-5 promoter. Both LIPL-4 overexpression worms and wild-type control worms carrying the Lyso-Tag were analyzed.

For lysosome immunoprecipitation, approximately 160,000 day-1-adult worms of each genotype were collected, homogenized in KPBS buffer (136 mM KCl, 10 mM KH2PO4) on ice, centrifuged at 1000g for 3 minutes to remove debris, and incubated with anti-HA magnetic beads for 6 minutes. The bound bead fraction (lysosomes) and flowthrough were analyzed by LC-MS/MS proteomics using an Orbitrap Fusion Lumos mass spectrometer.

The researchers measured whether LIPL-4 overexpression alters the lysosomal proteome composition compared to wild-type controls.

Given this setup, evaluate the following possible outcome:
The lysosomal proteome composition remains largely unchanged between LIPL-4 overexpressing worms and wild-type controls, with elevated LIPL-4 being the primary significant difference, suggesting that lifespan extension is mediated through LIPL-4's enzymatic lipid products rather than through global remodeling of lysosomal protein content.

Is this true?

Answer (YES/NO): NO